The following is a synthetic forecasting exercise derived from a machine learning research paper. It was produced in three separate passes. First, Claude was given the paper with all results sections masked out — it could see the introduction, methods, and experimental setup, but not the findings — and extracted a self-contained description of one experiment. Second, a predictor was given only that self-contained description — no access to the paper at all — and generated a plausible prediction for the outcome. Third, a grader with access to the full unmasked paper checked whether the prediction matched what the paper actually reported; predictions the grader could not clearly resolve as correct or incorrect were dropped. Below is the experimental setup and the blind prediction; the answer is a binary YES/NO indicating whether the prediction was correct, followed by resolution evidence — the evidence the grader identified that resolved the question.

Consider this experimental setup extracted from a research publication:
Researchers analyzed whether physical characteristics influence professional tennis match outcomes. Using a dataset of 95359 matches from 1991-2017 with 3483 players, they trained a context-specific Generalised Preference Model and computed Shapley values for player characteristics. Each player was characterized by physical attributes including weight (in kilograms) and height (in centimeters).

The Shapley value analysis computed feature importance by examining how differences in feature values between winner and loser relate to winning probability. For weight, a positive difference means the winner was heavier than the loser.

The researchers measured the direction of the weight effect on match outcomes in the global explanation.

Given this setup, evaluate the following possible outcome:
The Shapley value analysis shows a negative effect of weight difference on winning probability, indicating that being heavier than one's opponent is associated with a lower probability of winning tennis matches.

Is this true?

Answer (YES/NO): NO